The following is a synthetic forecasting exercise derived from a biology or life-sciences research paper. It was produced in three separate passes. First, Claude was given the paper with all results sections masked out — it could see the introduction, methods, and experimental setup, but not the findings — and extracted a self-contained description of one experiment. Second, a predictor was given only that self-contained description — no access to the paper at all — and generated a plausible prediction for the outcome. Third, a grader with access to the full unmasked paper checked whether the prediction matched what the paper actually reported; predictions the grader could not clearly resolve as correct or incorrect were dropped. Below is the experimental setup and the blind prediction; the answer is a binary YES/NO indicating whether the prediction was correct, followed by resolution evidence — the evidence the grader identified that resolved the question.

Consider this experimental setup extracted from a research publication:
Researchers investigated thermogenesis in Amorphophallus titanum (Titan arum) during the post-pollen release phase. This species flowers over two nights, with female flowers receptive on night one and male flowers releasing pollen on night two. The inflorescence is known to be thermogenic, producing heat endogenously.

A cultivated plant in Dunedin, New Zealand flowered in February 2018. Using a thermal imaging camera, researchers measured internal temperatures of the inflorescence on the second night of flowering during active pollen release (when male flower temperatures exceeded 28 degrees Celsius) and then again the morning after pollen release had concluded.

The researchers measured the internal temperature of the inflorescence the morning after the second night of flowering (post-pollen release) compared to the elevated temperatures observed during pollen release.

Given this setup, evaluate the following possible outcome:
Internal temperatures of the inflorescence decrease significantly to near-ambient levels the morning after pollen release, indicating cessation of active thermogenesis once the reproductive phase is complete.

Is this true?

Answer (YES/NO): YES